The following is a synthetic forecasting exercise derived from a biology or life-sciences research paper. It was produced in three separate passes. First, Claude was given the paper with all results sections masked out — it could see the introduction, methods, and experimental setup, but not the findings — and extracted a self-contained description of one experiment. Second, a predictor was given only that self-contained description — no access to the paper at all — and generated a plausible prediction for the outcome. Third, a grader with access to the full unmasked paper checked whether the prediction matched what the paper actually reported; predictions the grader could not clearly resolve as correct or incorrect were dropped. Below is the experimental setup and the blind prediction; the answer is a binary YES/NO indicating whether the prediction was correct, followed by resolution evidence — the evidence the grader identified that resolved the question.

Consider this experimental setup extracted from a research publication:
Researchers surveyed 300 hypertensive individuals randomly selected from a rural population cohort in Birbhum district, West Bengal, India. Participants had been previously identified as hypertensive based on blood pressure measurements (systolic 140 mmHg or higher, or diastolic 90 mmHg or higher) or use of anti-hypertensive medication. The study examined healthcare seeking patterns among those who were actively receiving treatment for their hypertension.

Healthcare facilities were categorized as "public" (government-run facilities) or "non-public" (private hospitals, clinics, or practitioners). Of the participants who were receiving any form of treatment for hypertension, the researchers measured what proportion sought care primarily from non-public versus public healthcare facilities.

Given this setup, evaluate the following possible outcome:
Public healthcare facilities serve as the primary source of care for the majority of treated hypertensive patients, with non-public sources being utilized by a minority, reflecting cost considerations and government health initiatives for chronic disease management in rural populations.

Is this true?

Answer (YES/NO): NO